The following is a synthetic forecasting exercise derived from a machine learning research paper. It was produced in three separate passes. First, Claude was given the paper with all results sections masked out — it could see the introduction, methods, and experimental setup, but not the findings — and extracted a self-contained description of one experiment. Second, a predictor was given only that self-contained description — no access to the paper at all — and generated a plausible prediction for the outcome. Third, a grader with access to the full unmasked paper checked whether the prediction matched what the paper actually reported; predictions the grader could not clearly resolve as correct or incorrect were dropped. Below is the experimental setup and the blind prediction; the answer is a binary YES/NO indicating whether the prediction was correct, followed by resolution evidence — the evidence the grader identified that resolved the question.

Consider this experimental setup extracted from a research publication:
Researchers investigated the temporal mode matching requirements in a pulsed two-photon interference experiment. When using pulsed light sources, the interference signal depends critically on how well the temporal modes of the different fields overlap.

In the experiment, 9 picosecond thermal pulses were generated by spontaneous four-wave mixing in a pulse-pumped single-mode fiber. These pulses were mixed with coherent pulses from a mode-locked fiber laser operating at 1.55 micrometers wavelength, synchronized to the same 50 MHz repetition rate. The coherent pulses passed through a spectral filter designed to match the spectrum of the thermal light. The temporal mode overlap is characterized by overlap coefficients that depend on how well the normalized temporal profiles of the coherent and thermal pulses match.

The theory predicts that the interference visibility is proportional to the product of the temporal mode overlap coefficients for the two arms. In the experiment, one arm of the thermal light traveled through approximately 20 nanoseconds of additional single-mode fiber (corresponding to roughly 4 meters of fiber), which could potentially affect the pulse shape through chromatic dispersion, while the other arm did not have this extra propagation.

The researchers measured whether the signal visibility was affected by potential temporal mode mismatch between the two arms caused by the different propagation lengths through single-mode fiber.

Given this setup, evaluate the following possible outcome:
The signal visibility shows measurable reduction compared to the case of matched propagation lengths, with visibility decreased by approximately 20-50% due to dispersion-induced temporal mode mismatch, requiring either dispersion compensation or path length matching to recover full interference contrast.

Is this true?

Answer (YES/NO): NO